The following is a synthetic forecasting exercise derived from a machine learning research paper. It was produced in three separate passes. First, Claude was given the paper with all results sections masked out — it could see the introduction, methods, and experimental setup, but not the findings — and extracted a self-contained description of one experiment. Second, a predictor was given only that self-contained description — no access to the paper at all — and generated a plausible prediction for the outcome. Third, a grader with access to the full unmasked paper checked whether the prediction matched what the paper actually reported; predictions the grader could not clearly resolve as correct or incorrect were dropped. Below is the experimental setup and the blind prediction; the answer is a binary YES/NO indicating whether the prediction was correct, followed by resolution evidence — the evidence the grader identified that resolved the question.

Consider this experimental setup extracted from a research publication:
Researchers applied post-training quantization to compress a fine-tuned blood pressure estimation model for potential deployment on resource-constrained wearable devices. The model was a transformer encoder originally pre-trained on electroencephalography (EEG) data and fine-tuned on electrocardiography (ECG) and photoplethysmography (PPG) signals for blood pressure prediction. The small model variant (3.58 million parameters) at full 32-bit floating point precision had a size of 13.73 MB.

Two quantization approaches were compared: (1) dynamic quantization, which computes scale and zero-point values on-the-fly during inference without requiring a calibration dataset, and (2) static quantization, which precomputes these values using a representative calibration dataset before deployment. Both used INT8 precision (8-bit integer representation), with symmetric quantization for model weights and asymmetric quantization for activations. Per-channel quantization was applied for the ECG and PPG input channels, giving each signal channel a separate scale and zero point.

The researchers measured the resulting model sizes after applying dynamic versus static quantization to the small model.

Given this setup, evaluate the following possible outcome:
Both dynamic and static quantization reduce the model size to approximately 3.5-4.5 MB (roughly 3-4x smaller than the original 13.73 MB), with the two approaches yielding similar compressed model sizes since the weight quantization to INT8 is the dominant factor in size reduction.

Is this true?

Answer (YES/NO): YES